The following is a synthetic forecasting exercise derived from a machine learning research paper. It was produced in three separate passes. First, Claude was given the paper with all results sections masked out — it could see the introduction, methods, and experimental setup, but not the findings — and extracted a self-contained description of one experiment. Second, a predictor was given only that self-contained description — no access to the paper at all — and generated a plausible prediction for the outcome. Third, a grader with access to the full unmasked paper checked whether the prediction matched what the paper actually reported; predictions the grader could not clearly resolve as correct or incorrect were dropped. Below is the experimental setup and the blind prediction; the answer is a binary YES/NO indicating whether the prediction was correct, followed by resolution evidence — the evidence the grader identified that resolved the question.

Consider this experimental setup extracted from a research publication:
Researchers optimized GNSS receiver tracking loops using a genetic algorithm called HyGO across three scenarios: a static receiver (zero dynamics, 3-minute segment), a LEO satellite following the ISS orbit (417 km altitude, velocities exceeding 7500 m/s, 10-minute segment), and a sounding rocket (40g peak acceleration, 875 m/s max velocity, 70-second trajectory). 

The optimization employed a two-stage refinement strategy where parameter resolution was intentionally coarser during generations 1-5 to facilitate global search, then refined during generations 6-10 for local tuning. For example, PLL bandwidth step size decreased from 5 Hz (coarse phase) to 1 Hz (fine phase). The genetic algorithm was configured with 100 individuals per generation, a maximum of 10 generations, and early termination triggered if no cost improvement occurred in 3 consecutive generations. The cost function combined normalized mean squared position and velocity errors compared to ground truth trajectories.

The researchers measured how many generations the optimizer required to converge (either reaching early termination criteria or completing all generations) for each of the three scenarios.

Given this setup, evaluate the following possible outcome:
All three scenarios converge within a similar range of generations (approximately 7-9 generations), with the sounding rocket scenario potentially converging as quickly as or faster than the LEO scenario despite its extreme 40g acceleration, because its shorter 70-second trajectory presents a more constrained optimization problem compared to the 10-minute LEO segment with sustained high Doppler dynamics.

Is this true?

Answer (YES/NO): NO